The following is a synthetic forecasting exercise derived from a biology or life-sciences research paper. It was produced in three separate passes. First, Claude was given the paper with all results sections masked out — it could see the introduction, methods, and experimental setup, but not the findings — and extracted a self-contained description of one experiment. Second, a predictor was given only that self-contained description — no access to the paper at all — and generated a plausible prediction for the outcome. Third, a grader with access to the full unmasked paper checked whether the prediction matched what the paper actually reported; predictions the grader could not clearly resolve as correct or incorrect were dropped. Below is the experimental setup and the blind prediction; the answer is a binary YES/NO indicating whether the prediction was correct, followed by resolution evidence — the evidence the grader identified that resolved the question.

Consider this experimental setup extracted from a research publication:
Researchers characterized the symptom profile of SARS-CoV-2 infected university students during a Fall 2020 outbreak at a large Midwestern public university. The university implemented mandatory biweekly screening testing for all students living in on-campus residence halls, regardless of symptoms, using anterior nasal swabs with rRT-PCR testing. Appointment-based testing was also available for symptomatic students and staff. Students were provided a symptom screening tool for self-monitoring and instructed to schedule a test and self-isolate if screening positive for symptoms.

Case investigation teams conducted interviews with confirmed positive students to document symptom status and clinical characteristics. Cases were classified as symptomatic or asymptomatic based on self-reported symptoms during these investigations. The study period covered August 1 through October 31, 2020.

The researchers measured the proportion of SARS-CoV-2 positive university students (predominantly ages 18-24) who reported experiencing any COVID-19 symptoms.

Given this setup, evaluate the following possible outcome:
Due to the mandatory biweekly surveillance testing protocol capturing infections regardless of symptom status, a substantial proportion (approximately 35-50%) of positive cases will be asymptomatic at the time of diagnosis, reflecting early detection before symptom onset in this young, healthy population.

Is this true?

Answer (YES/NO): NO